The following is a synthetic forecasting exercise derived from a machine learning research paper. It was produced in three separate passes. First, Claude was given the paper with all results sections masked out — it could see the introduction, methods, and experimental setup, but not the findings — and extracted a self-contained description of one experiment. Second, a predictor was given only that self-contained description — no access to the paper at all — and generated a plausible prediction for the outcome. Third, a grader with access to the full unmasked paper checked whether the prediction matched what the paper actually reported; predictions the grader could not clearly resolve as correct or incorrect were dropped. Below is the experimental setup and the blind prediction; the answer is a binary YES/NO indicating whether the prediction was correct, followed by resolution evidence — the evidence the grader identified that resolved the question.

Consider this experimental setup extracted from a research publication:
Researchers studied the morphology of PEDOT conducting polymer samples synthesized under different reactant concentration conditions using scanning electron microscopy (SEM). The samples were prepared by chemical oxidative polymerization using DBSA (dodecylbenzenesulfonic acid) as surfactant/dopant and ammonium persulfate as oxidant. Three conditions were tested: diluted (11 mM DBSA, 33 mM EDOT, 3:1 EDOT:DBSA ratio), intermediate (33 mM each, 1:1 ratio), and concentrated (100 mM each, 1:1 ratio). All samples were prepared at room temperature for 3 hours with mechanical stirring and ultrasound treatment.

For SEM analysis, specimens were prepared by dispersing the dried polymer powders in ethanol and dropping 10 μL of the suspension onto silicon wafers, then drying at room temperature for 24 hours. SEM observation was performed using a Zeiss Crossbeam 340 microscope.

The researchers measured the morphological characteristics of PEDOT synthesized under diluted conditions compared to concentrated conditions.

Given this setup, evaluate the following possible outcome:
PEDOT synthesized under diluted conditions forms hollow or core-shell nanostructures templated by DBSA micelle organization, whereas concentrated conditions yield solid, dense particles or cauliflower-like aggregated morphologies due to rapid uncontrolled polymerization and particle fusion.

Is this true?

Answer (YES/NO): NO